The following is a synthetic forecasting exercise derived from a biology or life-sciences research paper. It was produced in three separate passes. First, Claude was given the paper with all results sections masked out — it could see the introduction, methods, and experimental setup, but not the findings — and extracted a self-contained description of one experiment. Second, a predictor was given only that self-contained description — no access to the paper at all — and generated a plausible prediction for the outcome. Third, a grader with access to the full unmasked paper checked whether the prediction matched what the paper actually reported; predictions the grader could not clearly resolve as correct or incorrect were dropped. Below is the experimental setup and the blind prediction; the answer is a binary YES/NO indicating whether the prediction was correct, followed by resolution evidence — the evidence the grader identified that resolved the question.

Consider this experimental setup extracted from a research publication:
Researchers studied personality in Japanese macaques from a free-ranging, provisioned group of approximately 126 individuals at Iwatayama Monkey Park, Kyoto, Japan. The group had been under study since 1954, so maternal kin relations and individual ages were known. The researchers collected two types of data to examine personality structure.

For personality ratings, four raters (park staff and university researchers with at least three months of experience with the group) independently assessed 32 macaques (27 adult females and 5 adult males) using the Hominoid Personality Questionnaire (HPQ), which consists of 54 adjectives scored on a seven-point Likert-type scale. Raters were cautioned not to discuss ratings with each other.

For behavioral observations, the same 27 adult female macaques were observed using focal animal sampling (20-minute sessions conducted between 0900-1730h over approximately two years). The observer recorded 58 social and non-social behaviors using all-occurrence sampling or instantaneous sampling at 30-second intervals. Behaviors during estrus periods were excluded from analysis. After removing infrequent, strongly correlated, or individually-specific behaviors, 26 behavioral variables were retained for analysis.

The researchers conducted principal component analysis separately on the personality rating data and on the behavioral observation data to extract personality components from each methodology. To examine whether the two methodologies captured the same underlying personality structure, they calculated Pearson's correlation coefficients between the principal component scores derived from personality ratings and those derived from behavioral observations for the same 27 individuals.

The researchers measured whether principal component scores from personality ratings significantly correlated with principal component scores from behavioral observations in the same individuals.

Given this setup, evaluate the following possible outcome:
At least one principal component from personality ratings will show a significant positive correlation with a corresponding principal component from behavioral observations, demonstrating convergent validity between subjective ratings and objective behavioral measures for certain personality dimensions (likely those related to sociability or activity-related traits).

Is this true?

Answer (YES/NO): NO